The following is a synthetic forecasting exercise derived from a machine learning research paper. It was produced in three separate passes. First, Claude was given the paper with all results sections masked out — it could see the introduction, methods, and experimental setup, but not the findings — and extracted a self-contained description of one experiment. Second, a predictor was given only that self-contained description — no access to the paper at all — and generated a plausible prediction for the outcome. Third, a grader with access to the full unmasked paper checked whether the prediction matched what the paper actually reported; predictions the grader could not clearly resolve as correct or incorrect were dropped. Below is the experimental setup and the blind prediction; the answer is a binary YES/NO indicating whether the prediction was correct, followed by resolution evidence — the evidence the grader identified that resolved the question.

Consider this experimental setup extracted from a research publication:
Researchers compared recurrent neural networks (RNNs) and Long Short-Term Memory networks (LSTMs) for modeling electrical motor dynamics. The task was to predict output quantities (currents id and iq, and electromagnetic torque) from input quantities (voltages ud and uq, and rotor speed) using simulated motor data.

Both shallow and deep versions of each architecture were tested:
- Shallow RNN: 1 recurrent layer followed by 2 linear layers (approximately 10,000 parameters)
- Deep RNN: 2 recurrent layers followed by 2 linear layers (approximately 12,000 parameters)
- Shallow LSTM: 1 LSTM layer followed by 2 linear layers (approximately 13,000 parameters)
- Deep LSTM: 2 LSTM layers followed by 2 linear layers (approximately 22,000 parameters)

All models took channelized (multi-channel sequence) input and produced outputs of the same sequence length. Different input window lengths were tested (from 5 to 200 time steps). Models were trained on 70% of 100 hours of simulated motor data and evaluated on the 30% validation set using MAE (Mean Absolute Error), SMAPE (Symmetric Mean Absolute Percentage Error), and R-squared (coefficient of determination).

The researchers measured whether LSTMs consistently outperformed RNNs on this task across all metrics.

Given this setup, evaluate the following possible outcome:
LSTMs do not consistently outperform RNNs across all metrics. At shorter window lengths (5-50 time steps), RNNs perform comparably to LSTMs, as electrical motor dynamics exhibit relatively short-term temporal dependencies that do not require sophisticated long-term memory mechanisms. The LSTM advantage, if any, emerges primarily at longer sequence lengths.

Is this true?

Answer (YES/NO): NO